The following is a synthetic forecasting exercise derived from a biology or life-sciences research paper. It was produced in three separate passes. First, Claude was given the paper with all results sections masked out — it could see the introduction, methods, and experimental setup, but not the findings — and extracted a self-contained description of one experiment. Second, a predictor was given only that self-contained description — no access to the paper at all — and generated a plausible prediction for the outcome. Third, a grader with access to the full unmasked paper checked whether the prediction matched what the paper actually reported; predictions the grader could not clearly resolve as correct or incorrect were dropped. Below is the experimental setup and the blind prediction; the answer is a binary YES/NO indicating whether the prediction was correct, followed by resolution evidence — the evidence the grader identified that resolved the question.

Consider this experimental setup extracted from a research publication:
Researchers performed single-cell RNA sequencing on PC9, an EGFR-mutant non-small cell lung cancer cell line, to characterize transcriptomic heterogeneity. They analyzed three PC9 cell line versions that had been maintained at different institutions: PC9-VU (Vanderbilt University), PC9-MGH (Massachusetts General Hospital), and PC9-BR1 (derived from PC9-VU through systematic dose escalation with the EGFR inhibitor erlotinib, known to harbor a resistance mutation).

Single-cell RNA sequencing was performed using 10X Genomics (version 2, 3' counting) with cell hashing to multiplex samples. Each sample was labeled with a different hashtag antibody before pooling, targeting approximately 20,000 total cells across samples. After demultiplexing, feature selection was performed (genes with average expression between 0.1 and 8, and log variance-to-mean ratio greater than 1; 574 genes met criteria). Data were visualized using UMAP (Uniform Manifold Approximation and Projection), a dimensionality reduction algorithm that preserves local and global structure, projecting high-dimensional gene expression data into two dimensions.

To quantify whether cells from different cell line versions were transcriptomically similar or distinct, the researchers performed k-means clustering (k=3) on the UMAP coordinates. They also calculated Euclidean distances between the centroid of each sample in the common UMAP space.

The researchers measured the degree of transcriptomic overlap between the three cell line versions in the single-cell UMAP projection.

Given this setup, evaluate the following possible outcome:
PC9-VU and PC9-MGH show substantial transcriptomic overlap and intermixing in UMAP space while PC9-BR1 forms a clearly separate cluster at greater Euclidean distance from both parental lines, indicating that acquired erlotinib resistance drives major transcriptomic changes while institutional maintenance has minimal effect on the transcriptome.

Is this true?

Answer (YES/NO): NO